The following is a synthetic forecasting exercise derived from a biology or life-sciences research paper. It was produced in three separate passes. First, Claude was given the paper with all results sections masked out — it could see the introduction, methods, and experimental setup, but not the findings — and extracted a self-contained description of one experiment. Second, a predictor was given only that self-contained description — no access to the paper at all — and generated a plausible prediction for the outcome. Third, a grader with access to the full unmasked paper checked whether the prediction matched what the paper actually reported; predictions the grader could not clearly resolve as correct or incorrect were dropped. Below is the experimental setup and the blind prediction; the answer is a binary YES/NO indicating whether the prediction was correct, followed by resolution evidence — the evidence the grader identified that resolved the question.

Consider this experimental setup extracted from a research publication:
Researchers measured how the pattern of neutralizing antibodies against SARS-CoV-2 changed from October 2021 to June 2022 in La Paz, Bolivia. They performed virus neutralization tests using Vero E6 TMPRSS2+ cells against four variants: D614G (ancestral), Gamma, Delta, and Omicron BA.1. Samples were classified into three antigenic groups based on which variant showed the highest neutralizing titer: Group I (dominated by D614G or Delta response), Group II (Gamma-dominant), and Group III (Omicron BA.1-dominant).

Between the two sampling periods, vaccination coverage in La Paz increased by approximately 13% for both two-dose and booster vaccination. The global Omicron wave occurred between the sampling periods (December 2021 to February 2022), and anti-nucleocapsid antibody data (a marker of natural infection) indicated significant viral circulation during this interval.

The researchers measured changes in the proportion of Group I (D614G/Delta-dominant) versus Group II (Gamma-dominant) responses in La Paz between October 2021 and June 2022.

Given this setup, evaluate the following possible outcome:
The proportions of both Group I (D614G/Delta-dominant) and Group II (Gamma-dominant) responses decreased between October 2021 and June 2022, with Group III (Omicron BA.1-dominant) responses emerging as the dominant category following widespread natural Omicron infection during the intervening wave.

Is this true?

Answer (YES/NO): NO